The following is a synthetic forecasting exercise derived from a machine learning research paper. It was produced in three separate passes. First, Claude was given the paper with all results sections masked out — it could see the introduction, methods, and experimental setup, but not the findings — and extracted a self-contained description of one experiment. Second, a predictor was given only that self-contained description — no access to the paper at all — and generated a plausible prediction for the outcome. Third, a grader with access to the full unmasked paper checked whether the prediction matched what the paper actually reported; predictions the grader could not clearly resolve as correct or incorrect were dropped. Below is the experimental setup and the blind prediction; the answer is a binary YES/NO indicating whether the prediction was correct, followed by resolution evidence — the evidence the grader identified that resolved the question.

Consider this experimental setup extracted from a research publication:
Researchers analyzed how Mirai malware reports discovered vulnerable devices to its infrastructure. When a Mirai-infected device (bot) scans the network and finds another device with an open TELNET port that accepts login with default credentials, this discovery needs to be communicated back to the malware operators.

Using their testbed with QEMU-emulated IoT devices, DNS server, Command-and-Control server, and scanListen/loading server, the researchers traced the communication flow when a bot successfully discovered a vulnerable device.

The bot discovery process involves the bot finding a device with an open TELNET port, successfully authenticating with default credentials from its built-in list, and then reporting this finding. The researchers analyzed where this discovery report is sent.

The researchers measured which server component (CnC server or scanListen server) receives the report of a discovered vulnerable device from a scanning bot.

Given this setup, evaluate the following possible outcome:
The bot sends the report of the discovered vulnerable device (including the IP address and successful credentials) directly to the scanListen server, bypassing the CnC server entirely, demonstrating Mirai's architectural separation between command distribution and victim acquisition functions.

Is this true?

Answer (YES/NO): YES